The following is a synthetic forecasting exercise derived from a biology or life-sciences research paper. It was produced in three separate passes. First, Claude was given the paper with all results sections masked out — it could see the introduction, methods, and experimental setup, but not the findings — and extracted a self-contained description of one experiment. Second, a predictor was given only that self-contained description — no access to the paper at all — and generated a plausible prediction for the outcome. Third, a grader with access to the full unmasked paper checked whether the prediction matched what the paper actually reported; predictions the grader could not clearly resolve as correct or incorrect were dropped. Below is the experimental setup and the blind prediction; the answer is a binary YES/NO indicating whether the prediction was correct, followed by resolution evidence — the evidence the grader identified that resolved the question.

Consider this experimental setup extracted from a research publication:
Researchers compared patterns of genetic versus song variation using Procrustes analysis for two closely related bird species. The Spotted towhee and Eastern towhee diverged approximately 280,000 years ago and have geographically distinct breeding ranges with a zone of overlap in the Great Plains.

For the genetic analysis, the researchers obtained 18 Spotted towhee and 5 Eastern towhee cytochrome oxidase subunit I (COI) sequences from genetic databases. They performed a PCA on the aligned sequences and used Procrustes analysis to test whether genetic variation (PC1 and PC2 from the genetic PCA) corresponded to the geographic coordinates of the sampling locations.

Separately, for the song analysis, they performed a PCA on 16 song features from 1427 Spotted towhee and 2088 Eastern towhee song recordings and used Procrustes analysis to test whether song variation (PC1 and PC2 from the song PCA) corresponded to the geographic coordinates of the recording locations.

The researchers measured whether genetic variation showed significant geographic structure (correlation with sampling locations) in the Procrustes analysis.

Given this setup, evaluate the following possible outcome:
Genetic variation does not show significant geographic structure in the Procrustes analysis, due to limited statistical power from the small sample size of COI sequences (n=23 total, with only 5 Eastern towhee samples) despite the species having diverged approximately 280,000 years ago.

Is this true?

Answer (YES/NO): NO